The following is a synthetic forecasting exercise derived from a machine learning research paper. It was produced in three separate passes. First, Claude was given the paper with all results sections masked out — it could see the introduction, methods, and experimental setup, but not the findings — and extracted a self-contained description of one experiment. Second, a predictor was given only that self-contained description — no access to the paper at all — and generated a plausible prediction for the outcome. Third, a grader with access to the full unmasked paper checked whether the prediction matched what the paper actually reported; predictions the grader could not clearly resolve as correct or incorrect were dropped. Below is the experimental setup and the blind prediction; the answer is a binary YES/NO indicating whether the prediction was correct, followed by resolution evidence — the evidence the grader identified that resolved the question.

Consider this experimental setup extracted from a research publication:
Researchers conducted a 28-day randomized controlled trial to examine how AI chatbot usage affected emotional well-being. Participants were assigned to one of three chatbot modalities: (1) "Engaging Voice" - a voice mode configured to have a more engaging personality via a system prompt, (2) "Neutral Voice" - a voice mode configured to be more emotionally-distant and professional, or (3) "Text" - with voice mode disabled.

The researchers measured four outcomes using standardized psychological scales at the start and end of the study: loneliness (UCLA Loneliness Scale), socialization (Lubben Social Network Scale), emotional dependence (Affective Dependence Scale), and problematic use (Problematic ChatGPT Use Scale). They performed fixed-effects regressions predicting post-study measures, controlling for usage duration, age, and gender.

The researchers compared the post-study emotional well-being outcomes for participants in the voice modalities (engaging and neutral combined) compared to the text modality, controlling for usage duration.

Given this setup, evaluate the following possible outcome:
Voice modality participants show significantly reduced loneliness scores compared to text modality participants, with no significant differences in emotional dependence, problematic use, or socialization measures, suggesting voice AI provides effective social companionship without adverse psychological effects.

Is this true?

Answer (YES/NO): NO